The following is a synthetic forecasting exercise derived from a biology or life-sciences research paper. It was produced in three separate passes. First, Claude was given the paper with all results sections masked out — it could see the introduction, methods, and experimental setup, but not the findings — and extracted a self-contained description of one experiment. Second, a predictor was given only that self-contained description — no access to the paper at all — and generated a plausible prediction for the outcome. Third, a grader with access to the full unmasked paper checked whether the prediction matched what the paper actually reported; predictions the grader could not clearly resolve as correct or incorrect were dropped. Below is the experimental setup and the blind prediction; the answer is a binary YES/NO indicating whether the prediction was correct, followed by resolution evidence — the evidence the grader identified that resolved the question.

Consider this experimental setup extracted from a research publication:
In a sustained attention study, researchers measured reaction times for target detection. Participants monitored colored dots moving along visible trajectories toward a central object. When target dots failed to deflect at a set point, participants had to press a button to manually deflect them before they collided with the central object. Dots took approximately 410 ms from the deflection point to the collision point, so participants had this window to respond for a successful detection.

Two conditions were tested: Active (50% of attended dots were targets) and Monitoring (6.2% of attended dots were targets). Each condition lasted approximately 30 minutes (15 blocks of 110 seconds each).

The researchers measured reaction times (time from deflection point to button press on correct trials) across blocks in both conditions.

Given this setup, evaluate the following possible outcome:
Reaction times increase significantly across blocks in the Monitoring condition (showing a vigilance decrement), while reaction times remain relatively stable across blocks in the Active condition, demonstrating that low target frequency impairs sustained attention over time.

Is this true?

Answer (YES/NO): NO